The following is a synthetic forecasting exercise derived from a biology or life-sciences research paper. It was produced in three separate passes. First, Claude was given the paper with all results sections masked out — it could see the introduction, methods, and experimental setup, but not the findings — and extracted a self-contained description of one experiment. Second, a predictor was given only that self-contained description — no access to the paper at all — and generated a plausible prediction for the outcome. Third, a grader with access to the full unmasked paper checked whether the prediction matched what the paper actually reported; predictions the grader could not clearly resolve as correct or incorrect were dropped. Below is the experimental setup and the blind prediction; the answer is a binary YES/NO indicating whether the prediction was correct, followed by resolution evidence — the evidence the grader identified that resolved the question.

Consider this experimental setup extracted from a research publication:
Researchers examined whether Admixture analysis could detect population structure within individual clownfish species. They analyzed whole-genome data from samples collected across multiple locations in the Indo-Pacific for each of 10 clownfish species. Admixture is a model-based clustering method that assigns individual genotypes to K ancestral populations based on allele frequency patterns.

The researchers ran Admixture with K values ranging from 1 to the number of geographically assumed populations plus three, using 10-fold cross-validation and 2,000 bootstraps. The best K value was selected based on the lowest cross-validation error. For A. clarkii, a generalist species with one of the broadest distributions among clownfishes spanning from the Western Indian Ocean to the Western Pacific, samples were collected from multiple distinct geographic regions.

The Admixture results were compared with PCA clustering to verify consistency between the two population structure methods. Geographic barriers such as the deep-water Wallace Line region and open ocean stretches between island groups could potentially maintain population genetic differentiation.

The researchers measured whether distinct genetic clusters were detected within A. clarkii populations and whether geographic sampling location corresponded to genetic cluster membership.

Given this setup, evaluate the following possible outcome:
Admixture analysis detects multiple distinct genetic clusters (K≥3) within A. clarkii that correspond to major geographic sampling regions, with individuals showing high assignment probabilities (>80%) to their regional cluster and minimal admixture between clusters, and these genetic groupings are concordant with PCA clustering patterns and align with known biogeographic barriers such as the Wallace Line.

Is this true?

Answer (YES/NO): NO